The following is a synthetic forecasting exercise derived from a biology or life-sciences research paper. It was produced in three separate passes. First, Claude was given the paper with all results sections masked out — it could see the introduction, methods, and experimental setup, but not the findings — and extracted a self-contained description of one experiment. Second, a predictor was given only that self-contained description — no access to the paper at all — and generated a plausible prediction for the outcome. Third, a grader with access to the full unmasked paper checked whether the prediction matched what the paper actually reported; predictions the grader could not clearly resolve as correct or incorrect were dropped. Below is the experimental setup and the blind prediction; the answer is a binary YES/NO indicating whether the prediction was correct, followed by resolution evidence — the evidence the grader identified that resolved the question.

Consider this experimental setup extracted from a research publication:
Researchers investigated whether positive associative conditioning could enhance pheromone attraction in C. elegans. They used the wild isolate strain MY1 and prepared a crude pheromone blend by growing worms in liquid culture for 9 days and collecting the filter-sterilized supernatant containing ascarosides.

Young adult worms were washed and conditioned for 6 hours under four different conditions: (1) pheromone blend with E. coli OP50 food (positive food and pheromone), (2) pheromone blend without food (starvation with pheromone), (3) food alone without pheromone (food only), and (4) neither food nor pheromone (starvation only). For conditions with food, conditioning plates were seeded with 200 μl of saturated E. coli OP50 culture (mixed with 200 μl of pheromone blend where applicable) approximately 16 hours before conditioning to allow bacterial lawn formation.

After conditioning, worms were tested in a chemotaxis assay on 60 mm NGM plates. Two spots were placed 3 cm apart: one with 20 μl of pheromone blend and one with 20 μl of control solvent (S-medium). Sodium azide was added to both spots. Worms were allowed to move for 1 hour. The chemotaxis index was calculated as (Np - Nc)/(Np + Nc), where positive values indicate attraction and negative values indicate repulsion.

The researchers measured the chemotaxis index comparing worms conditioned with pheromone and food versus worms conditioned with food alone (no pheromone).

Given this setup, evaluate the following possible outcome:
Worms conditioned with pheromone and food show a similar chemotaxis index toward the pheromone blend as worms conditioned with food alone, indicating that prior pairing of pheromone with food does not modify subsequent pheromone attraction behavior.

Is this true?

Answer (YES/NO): NO